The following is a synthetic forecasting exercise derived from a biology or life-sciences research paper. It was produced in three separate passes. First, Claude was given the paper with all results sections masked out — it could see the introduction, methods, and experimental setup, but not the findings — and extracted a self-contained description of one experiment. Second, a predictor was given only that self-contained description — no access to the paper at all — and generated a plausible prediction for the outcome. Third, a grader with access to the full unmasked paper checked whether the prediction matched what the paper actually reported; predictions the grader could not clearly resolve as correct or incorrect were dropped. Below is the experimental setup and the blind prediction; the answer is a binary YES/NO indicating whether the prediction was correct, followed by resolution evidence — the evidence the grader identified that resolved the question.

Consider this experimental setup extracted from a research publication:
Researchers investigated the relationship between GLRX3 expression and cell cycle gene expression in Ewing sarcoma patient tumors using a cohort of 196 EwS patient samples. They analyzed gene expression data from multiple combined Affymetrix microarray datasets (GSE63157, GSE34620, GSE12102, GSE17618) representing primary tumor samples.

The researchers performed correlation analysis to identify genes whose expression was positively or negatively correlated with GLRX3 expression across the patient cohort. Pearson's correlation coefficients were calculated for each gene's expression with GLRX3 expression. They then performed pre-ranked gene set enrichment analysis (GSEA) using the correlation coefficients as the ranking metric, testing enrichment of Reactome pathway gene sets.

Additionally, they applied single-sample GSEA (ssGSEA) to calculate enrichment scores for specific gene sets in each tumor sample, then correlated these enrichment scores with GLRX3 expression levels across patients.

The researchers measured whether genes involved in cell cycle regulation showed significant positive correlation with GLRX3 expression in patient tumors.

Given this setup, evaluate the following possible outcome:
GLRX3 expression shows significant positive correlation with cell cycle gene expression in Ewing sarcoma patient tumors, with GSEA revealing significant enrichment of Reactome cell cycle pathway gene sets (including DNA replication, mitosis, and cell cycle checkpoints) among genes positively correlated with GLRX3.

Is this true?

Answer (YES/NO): YES